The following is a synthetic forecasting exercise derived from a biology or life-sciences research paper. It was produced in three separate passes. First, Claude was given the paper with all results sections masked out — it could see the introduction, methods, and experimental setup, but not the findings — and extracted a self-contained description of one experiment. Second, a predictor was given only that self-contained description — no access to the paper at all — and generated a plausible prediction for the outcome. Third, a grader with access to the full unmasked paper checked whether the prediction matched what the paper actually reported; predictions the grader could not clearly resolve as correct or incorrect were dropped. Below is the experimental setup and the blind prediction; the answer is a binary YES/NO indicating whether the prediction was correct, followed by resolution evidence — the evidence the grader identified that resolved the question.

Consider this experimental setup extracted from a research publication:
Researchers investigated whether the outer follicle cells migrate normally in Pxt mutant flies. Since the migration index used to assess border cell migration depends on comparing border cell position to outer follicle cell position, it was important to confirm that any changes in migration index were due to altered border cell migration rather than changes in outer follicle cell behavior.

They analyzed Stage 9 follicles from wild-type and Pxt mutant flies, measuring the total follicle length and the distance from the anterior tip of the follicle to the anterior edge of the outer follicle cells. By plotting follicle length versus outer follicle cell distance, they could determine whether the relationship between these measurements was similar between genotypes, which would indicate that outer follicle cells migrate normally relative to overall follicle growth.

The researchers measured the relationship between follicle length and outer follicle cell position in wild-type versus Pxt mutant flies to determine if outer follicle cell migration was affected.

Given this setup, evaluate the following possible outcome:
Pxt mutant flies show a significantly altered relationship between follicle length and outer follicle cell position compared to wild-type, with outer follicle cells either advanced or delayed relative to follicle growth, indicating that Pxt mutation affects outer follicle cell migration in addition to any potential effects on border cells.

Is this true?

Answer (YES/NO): NO